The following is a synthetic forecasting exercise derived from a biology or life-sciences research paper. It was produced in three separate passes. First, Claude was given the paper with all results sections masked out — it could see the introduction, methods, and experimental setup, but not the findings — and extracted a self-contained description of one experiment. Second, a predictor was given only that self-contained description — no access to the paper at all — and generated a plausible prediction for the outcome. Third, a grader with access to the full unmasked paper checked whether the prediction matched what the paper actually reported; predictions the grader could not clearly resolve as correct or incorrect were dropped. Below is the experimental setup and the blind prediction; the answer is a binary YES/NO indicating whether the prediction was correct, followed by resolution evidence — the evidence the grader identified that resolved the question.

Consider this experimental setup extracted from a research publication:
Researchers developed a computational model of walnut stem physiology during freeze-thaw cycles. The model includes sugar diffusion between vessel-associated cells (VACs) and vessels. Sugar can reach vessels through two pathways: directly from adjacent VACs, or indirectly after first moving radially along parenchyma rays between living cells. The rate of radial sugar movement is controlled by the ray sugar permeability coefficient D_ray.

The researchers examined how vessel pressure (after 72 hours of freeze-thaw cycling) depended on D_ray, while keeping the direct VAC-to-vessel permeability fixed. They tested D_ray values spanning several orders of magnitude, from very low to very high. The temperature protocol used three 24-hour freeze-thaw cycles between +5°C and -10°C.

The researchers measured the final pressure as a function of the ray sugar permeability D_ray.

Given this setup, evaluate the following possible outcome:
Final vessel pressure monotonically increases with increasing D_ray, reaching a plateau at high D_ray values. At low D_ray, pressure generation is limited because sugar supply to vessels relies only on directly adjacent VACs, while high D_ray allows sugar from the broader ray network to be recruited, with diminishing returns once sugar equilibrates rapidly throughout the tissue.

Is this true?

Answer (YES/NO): YES